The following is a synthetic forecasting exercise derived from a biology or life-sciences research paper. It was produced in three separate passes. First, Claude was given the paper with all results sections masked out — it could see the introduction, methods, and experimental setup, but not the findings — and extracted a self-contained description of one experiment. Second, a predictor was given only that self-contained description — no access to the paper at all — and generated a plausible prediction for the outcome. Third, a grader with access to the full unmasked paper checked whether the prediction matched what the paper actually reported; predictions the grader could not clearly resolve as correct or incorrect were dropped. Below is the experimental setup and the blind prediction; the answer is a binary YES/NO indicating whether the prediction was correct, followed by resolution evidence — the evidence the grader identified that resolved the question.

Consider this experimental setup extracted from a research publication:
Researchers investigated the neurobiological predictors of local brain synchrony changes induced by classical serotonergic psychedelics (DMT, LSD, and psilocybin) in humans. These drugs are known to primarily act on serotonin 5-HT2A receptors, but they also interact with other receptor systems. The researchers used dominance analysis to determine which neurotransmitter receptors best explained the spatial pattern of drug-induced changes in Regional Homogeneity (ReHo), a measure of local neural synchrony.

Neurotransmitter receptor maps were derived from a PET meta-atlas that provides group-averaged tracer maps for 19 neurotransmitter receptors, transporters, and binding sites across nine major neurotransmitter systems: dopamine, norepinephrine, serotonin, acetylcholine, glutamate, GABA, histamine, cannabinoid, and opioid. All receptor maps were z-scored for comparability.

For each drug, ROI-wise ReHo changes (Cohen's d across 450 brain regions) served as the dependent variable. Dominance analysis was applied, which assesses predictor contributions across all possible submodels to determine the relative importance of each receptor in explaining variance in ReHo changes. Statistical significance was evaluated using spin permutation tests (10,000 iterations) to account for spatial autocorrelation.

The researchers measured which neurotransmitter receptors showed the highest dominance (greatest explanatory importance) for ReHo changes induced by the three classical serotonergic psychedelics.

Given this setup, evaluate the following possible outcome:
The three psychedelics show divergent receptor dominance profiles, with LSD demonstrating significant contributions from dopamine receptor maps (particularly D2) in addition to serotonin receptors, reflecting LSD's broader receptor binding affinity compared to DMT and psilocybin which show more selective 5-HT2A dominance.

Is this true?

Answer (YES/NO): NO